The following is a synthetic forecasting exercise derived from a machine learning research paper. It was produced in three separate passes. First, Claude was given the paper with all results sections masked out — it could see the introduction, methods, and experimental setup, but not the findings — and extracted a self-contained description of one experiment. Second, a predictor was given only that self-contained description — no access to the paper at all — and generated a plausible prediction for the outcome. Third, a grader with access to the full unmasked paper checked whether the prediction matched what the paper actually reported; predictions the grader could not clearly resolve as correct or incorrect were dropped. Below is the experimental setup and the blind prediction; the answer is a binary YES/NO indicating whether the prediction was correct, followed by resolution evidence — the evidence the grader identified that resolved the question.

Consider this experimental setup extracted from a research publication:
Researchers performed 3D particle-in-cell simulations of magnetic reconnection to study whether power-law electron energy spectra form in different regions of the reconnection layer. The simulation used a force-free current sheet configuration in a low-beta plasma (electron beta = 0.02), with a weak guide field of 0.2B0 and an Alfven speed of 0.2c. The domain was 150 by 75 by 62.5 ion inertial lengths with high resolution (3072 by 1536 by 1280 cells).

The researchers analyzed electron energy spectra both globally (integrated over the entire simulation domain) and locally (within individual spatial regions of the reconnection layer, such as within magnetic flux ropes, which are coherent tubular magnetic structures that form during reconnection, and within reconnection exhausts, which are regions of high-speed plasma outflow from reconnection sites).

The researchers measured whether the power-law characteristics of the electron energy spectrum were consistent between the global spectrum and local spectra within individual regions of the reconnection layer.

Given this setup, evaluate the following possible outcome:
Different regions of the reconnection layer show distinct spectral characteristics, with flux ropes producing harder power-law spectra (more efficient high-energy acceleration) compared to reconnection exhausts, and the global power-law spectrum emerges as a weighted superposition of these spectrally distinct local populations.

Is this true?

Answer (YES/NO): NO